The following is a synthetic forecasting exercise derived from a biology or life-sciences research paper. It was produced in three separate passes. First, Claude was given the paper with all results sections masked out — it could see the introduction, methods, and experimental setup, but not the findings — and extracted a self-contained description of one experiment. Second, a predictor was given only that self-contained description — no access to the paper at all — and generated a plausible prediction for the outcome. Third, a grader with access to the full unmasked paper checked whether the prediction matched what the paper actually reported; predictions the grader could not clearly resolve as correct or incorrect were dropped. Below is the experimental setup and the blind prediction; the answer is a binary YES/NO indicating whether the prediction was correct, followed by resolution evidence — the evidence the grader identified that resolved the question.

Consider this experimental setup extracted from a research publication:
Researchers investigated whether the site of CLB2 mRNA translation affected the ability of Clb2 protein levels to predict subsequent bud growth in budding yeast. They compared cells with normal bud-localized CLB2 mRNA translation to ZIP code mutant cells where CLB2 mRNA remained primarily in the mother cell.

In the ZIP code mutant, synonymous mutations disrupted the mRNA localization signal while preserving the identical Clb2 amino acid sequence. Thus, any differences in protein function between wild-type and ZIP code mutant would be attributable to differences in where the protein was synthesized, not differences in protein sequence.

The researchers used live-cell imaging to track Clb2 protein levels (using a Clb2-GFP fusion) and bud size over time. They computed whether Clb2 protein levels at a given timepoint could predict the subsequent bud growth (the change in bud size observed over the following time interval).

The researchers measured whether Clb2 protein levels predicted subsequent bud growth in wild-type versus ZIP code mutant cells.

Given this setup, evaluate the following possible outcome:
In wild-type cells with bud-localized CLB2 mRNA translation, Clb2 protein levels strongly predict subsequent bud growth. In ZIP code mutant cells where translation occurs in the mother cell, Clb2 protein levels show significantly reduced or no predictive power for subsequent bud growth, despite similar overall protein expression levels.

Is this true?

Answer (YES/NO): NO